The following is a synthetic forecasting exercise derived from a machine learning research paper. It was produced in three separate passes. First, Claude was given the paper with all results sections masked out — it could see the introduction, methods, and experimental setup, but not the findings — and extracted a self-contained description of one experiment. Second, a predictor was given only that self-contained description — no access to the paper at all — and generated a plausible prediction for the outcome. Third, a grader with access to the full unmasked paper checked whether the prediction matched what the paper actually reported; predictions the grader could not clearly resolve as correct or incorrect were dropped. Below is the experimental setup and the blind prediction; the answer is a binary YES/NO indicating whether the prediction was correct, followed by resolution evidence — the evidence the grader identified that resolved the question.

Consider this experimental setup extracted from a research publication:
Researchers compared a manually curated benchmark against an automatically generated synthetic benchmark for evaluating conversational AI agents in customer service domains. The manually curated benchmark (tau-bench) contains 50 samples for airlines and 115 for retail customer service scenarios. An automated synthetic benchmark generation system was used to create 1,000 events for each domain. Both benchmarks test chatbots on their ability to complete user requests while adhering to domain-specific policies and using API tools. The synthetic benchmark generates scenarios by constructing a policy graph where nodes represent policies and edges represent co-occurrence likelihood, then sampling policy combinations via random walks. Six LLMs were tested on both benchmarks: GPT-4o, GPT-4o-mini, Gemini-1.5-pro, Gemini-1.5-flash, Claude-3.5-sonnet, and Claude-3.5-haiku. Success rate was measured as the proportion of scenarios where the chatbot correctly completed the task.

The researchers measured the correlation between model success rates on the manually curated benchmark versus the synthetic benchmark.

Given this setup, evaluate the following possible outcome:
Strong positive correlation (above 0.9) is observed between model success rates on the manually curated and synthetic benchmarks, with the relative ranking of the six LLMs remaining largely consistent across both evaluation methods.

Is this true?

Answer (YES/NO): YES